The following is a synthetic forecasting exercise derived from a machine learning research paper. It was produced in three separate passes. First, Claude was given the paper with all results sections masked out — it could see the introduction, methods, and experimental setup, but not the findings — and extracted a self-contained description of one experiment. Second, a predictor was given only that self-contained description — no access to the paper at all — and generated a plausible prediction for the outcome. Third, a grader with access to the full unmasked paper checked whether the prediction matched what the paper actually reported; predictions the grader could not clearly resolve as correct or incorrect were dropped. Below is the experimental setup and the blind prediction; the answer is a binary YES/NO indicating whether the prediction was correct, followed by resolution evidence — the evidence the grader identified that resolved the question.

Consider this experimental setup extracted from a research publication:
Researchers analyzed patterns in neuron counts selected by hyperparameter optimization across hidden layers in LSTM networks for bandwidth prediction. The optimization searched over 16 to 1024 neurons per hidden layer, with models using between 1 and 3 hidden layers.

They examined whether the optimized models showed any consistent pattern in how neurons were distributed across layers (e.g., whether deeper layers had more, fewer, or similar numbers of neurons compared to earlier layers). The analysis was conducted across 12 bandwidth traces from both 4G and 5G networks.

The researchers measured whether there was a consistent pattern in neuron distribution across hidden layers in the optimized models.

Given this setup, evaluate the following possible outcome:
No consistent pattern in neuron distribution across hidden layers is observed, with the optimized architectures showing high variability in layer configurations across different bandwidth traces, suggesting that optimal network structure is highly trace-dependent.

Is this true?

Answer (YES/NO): NO